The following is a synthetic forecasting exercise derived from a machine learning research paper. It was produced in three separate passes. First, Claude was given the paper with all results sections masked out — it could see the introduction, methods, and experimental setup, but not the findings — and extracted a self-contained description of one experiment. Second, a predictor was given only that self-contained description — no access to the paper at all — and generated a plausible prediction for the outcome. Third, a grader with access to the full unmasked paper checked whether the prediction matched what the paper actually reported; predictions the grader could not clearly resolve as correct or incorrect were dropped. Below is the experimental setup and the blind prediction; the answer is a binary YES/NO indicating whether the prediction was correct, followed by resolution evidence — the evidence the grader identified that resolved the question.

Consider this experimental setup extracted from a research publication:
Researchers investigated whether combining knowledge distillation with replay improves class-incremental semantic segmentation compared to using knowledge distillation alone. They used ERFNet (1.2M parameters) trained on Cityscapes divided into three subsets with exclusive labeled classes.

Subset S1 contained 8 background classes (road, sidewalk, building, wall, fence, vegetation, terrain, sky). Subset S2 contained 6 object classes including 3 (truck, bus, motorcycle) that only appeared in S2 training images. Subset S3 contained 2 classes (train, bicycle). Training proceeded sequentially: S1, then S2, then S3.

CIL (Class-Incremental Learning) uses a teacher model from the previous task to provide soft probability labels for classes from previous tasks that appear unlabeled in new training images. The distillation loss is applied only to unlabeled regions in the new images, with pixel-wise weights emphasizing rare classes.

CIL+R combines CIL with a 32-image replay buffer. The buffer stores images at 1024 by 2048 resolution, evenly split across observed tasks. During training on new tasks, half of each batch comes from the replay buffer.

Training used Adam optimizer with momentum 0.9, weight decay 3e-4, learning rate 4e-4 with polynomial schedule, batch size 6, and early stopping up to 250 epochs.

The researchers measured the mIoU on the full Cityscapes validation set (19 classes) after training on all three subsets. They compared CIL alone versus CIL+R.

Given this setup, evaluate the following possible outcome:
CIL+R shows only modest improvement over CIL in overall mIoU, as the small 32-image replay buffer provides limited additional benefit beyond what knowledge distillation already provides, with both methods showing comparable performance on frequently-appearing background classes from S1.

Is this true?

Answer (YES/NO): NO